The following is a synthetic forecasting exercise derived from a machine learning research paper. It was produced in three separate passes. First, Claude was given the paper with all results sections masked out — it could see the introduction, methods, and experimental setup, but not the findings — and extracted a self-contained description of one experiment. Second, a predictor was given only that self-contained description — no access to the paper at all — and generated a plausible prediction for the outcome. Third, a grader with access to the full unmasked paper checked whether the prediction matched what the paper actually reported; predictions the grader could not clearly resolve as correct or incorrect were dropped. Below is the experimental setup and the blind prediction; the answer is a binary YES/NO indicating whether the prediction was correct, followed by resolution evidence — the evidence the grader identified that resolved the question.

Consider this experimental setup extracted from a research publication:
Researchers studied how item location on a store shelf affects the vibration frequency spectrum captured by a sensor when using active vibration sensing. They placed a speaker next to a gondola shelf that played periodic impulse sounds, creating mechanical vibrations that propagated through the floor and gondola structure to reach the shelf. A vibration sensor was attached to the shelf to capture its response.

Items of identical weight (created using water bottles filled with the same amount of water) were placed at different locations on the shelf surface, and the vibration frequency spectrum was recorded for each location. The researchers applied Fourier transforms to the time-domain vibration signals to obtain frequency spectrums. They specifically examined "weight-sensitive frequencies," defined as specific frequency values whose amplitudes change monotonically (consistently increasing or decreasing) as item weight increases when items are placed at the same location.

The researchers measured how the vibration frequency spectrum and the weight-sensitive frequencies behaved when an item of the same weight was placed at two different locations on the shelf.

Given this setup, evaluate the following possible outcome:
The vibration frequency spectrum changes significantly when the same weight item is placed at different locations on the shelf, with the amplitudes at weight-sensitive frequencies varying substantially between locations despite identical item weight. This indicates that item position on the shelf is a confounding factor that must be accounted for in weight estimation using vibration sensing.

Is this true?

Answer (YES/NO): YES